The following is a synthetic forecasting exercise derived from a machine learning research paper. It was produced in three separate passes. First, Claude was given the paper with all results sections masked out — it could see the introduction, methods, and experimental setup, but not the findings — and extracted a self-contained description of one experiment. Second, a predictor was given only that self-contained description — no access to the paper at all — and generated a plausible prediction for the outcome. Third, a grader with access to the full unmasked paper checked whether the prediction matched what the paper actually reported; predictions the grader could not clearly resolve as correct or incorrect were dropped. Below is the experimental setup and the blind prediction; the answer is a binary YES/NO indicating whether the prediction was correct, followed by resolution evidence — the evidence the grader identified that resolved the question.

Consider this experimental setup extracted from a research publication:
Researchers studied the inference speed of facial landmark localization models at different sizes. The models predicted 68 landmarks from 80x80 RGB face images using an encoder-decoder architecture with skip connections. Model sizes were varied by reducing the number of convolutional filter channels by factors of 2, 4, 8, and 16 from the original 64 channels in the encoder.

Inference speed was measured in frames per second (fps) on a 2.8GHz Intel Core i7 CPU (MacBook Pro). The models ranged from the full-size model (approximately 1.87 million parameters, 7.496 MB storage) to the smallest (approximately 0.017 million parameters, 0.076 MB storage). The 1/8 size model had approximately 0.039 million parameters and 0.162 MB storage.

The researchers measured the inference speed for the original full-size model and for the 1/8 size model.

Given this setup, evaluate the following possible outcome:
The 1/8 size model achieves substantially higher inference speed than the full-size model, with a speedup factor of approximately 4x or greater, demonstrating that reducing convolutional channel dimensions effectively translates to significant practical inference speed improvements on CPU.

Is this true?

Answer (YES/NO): YES